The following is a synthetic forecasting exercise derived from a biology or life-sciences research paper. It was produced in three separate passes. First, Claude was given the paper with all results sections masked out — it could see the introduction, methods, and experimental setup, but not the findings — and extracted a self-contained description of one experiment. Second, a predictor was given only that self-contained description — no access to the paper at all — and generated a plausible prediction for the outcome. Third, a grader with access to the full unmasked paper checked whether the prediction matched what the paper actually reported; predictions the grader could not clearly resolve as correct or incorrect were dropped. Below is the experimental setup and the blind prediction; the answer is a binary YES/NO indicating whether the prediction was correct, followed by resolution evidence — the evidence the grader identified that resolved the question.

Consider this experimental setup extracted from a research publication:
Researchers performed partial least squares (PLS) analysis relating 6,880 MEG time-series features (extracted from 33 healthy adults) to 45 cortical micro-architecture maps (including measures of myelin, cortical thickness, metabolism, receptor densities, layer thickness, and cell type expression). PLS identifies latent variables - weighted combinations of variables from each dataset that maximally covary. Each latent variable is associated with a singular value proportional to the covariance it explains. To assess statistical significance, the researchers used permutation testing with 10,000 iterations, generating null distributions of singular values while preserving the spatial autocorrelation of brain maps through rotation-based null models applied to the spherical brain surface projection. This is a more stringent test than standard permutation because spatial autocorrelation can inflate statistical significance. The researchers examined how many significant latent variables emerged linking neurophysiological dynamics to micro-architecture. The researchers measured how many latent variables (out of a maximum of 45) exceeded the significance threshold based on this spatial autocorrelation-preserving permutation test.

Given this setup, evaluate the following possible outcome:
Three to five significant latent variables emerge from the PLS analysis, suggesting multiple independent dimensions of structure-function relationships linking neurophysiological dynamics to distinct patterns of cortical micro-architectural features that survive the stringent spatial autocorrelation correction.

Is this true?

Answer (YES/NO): NO